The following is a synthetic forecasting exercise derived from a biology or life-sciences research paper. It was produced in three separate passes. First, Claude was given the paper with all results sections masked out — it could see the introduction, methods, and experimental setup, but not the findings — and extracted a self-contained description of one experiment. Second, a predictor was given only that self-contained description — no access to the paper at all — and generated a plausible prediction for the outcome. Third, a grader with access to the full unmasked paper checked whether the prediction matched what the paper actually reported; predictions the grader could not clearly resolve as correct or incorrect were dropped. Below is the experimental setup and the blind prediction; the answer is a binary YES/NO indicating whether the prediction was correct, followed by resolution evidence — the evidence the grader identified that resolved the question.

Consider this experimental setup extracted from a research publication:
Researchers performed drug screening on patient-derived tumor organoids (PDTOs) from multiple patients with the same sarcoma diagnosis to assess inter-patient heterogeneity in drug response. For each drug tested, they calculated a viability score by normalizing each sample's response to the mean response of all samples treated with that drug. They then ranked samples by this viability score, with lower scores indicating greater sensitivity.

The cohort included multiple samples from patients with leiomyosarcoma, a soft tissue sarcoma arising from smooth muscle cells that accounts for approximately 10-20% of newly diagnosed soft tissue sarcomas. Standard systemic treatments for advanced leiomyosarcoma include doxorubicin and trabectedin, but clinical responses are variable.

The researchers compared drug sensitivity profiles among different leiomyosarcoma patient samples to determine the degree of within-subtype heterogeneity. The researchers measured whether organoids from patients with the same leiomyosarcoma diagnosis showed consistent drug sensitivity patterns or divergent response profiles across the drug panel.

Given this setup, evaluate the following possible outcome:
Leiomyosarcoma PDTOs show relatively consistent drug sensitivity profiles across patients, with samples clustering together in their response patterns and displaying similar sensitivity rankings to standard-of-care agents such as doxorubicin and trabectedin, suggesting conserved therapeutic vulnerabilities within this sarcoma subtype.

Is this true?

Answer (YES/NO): NO